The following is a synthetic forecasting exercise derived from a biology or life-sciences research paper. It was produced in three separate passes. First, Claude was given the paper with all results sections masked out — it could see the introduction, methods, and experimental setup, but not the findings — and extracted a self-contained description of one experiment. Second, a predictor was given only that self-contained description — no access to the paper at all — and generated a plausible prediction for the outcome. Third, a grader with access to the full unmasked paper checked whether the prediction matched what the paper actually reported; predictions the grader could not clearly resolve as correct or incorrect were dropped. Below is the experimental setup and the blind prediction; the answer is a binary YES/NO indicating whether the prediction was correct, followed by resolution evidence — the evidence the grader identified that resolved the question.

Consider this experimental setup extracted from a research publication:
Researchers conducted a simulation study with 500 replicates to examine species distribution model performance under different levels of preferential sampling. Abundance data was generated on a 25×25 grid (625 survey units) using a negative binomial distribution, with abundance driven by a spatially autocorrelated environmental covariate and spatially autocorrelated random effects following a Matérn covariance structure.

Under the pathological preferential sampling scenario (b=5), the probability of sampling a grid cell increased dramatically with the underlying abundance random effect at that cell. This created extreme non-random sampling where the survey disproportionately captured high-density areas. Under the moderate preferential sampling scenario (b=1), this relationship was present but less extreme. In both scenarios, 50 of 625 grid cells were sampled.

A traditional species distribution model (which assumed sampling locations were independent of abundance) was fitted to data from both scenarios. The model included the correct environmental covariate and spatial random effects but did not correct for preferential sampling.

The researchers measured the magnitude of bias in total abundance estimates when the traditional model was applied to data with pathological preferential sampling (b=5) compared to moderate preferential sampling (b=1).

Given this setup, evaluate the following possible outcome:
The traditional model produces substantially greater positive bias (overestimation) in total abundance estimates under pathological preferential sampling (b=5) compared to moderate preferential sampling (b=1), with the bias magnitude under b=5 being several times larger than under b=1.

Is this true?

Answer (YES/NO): YES